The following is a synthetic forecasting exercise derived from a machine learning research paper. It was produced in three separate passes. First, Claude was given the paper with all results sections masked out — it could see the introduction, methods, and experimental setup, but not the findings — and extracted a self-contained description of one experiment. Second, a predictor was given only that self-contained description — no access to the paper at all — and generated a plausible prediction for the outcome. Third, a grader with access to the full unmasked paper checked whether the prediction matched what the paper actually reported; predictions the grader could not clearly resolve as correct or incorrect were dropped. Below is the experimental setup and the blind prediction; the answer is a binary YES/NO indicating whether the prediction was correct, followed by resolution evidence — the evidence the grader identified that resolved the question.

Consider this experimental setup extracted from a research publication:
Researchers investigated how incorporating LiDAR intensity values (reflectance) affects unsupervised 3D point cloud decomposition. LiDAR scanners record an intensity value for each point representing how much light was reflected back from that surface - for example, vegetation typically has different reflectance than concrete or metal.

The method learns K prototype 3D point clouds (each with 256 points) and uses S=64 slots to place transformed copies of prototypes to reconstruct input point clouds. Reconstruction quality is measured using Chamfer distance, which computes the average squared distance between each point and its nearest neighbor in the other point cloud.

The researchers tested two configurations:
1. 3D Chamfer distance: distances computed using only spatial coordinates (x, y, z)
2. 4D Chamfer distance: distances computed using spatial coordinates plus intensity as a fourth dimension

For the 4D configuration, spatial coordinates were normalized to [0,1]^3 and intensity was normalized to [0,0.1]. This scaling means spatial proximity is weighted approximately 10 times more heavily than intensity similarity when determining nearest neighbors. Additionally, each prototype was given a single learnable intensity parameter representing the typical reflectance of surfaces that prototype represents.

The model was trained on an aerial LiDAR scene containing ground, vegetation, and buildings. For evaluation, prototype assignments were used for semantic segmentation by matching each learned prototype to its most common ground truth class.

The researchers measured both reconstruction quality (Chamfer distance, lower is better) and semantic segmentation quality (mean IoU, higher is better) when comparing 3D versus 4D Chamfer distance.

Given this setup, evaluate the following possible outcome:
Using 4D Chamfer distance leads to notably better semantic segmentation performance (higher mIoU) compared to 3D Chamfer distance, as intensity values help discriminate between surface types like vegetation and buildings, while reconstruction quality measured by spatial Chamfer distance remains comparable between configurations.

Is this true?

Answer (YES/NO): YES